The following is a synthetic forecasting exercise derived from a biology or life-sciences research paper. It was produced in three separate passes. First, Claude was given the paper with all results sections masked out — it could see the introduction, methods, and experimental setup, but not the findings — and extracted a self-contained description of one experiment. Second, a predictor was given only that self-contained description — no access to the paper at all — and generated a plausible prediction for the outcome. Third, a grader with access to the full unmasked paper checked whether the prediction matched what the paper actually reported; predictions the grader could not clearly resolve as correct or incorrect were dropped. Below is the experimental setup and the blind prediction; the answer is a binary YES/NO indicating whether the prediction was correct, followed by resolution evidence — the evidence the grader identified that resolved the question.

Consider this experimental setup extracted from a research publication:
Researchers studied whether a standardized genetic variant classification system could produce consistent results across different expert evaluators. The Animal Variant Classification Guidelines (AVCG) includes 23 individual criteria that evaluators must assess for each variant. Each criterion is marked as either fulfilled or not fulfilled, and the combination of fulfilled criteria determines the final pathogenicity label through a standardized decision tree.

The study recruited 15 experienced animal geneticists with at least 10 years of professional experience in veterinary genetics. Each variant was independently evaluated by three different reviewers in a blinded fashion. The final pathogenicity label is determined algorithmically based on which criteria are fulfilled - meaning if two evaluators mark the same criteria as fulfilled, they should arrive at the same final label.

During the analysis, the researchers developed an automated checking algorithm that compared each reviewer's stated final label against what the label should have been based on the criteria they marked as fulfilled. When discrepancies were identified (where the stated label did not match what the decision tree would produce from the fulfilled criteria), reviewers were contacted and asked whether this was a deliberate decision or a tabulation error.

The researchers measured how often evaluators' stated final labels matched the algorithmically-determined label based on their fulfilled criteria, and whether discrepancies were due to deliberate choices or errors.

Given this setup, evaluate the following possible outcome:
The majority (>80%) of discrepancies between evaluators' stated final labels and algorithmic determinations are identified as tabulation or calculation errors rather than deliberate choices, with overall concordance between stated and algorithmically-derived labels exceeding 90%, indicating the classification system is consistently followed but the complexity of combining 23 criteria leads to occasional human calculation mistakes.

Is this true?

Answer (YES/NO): NO